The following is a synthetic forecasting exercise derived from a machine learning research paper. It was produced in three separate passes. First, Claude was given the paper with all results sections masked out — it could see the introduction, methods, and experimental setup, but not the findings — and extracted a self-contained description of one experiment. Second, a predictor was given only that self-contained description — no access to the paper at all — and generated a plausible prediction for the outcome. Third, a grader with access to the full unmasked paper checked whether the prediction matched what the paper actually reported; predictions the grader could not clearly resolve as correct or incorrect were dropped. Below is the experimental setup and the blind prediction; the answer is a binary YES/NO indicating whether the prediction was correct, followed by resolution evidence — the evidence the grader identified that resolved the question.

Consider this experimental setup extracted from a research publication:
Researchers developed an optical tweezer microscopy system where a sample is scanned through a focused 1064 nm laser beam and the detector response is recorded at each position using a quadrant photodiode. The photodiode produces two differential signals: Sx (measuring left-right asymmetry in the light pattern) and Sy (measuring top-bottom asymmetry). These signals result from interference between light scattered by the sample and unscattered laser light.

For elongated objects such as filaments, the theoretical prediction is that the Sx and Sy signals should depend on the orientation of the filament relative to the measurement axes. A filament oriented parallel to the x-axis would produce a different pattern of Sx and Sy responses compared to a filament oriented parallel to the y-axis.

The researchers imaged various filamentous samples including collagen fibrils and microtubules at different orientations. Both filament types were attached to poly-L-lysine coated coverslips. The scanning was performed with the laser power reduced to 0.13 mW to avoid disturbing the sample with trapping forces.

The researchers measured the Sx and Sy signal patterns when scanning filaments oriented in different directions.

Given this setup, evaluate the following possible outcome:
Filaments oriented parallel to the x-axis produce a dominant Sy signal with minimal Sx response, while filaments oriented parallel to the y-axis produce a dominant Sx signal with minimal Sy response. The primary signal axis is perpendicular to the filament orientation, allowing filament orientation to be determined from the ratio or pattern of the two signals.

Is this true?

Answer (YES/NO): YES